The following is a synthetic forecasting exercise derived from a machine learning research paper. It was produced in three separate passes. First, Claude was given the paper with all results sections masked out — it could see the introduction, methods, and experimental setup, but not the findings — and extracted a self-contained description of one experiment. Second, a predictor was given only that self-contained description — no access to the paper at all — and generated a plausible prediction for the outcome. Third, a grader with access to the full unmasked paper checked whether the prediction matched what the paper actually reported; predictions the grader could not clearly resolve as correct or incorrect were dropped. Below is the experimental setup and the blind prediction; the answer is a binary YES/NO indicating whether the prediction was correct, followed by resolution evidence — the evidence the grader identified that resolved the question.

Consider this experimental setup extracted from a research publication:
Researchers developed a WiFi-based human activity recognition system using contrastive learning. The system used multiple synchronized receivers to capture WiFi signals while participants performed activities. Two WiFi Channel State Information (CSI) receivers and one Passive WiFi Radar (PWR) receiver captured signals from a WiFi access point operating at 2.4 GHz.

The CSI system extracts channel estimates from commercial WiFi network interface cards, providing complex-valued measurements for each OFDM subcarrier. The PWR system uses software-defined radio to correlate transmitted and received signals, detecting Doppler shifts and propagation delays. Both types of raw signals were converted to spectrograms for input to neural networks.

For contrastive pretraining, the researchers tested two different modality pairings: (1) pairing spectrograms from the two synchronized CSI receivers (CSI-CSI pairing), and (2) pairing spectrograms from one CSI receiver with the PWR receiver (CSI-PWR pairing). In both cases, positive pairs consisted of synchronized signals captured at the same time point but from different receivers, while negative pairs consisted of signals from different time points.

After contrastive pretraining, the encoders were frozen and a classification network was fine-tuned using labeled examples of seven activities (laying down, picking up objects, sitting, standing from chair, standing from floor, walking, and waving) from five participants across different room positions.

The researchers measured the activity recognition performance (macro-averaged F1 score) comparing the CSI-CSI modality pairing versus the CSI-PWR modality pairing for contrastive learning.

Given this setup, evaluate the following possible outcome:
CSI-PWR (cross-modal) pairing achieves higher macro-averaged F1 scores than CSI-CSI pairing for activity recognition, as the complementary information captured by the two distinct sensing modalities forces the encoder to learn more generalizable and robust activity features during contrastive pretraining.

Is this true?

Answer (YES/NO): NO